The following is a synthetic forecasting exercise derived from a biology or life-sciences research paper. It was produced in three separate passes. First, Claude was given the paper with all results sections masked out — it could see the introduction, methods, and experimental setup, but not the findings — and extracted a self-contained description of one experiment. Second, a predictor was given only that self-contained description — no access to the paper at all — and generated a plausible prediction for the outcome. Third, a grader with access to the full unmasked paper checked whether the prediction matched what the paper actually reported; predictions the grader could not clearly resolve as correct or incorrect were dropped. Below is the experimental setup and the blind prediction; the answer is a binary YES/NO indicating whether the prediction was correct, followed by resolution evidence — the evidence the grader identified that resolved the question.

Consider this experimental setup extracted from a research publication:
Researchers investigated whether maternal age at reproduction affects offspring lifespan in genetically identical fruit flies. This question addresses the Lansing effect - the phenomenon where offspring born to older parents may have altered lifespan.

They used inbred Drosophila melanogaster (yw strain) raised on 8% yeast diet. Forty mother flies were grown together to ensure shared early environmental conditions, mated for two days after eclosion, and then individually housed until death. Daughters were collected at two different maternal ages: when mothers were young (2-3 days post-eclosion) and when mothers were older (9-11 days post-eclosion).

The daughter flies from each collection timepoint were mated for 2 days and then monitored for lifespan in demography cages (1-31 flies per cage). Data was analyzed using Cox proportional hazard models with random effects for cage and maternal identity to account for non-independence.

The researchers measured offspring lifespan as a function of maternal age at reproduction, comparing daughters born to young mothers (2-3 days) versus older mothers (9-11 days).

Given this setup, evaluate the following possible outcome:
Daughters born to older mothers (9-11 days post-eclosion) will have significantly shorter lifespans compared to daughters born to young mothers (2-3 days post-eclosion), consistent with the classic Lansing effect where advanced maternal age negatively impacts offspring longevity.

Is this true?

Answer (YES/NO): YES